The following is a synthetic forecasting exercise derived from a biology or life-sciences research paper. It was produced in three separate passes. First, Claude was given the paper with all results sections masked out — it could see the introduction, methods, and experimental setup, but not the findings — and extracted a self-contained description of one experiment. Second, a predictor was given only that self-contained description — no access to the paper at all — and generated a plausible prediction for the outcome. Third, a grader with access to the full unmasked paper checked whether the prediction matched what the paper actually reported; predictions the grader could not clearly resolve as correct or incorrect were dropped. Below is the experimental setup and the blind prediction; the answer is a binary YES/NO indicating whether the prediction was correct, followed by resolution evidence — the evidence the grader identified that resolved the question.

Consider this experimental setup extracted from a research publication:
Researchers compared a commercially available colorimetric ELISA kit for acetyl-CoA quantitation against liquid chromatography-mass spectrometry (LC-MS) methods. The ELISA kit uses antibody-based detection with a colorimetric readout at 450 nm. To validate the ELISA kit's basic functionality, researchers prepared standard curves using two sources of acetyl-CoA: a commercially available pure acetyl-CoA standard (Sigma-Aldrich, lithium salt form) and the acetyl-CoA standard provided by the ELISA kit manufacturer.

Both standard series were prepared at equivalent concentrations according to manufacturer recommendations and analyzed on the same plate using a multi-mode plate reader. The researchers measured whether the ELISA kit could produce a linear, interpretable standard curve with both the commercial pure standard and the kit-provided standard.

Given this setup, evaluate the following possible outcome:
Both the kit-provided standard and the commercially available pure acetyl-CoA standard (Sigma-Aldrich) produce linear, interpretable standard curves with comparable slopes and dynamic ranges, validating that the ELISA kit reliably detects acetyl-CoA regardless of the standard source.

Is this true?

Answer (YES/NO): NO